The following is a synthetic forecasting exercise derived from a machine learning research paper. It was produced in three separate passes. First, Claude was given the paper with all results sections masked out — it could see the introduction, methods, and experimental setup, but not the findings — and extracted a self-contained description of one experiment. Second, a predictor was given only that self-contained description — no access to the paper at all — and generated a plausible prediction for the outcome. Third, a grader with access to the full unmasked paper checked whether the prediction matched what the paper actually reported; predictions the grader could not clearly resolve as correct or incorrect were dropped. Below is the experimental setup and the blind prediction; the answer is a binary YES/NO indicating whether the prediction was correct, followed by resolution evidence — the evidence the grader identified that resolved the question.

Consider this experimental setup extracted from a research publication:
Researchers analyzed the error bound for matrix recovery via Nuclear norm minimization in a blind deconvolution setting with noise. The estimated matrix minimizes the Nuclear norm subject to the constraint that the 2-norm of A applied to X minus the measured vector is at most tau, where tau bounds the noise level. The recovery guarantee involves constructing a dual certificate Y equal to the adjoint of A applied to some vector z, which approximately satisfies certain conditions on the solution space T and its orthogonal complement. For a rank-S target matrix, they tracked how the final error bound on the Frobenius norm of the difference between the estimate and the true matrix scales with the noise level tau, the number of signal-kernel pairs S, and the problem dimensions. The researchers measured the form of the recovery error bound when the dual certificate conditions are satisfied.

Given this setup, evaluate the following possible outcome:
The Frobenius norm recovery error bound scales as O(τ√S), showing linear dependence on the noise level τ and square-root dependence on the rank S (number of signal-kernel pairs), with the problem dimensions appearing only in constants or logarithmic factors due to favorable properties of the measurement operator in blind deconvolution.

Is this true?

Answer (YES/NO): NO